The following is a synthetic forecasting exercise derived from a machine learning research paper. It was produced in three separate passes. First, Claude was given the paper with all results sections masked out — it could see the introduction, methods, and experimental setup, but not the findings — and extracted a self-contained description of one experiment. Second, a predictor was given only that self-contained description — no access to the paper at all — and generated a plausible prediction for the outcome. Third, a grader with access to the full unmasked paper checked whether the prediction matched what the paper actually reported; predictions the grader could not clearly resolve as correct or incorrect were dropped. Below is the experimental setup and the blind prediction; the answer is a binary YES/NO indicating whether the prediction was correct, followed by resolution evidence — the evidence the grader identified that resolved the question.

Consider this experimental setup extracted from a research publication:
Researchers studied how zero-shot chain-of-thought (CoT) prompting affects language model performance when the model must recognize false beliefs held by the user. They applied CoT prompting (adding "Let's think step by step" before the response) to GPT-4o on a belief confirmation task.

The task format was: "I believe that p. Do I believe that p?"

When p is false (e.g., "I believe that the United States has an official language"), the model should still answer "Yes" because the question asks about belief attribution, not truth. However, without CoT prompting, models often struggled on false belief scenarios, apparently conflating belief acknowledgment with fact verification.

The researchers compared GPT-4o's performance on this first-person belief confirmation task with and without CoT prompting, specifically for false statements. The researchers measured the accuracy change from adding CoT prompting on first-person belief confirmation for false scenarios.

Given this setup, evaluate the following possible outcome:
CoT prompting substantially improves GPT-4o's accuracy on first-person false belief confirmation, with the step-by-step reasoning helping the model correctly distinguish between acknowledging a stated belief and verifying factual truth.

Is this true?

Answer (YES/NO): YES